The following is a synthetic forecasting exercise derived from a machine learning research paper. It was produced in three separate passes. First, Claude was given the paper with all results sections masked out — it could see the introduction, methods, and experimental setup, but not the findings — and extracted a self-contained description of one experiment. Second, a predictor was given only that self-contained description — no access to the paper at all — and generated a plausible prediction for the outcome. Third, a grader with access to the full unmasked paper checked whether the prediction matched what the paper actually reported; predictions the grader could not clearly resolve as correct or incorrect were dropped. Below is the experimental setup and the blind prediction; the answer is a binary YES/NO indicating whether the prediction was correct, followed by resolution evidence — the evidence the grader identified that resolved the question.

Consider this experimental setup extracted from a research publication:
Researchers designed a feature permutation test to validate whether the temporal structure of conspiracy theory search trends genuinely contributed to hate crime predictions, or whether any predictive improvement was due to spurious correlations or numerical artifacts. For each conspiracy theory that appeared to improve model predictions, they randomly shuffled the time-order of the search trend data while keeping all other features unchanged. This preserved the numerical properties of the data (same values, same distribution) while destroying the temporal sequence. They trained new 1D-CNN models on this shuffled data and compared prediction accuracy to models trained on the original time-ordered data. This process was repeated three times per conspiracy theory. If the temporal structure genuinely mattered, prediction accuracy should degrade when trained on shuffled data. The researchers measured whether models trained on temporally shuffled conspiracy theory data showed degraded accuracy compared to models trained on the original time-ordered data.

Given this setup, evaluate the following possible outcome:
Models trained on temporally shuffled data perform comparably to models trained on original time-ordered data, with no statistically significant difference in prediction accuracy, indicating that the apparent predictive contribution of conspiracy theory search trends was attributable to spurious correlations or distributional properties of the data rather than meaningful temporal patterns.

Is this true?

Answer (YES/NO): NO